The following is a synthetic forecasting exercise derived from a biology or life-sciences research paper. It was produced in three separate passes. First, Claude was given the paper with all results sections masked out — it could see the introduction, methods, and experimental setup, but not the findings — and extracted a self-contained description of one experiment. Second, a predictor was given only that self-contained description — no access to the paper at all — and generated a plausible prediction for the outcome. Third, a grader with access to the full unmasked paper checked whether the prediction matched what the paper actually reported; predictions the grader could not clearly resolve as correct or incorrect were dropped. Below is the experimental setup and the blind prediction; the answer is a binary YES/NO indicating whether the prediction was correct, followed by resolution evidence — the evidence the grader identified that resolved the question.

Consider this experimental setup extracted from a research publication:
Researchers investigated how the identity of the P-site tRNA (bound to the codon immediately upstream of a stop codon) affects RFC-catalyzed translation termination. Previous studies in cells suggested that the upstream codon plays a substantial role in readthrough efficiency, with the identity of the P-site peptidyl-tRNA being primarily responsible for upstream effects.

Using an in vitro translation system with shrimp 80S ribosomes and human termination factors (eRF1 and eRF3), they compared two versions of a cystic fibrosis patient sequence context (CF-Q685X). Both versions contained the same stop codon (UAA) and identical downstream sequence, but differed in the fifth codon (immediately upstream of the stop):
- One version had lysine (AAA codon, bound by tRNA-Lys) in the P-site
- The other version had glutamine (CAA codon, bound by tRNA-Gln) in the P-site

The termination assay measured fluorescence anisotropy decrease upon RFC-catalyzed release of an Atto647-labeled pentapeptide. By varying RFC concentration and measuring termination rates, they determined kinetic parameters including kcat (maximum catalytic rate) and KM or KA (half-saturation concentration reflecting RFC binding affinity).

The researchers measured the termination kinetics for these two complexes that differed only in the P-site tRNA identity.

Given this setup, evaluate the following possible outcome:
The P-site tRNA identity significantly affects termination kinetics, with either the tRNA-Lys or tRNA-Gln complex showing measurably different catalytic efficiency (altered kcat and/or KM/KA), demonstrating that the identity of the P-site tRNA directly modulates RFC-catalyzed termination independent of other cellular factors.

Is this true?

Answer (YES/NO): NO